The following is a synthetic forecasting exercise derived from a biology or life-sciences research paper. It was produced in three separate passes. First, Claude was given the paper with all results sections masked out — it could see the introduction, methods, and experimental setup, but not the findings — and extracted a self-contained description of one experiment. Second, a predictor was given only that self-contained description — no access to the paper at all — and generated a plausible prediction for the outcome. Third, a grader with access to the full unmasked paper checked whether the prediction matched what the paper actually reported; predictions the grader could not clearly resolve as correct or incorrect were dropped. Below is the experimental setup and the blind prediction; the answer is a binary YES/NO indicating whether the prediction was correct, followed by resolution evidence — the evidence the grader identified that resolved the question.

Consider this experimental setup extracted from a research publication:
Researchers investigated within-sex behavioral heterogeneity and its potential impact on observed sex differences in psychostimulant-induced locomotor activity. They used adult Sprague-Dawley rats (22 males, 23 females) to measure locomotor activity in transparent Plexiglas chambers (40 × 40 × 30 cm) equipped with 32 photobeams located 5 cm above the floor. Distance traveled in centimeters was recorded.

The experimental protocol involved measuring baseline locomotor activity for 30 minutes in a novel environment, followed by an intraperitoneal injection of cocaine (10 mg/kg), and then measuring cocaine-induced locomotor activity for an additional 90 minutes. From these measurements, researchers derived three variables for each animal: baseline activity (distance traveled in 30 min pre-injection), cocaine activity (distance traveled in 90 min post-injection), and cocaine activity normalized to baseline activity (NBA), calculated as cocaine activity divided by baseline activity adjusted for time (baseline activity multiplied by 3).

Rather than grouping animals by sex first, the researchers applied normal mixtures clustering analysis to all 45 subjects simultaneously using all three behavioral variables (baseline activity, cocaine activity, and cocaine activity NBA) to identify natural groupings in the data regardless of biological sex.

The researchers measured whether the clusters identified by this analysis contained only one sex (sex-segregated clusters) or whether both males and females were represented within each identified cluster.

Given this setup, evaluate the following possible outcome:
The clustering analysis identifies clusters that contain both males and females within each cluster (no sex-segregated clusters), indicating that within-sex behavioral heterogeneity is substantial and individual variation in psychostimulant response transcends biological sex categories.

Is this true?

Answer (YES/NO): YES